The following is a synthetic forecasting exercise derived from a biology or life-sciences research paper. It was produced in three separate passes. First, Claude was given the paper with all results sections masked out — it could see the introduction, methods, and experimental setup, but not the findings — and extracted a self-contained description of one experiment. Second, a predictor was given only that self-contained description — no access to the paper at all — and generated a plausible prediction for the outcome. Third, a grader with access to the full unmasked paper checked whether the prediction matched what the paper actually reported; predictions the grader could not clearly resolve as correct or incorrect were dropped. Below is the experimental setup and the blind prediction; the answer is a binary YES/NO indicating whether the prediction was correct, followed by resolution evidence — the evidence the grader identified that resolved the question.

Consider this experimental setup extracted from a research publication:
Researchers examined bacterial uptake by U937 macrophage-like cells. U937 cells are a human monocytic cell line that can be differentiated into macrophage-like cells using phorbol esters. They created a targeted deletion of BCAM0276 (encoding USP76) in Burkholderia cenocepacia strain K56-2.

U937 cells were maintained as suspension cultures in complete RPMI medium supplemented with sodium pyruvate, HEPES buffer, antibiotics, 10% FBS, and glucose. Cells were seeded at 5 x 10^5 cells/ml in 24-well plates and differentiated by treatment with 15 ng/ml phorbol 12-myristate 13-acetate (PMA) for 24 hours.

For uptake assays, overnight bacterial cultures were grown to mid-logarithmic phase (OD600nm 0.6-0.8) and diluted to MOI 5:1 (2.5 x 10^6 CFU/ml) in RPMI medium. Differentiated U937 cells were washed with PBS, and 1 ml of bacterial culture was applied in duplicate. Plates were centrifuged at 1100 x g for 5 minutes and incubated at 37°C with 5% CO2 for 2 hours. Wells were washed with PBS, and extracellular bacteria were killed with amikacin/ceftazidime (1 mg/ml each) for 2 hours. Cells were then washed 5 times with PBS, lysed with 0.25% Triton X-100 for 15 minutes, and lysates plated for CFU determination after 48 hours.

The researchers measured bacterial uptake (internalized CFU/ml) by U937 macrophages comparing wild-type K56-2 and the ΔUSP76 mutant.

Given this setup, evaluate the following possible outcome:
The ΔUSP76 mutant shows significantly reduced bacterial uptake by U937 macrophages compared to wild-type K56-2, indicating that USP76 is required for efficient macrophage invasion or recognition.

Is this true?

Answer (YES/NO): YES